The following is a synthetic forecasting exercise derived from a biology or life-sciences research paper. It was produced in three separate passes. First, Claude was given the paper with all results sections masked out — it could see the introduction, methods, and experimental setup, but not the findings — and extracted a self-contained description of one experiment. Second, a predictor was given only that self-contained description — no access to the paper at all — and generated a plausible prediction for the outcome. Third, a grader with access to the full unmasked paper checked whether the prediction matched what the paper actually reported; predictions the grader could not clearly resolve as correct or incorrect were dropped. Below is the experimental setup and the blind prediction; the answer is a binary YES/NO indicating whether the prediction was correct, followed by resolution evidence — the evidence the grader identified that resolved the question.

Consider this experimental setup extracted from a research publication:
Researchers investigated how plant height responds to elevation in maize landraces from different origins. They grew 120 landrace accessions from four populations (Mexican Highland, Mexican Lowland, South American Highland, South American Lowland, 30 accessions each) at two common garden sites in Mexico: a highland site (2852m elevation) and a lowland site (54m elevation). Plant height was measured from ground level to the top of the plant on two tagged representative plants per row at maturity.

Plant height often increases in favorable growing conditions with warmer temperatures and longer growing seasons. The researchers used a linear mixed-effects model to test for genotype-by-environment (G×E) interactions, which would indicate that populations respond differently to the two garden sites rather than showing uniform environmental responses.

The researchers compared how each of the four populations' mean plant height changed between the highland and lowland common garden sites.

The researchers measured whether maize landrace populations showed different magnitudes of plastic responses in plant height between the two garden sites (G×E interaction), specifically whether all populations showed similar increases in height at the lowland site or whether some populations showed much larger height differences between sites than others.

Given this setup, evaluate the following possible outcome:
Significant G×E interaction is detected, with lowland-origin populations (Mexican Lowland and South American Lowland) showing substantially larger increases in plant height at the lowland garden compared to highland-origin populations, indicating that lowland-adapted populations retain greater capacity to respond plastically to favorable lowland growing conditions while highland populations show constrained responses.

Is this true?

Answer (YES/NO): NO